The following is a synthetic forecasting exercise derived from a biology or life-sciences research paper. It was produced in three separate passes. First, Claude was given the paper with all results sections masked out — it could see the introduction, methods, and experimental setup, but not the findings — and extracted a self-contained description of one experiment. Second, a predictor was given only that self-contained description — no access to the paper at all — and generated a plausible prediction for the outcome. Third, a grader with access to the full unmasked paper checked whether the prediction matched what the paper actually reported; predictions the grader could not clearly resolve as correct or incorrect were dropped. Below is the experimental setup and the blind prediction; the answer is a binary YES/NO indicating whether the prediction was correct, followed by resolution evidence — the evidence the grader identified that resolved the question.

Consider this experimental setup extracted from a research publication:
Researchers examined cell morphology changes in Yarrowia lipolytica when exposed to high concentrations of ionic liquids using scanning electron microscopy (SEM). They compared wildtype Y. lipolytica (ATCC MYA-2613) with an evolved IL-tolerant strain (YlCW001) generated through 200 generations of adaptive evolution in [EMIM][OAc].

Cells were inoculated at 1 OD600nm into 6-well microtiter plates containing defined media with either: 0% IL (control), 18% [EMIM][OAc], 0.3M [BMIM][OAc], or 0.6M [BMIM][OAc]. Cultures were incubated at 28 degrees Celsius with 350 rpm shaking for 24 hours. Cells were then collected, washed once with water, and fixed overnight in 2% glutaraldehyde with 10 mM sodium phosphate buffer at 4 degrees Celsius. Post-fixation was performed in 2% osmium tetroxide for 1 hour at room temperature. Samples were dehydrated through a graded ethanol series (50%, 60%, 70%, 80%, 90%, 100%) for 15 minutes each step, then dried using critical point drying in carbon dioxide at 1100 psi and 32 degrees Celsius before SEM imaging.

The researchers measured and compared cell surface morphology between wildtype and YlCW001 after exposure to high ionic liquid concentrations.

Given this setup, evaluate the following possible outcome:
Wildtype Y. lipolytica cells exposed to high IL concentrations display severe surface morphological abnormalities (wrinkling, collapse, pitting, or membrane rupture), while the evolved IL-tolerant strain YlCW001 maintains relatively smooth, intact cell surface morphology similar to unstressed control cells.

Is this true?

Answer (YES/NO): YES